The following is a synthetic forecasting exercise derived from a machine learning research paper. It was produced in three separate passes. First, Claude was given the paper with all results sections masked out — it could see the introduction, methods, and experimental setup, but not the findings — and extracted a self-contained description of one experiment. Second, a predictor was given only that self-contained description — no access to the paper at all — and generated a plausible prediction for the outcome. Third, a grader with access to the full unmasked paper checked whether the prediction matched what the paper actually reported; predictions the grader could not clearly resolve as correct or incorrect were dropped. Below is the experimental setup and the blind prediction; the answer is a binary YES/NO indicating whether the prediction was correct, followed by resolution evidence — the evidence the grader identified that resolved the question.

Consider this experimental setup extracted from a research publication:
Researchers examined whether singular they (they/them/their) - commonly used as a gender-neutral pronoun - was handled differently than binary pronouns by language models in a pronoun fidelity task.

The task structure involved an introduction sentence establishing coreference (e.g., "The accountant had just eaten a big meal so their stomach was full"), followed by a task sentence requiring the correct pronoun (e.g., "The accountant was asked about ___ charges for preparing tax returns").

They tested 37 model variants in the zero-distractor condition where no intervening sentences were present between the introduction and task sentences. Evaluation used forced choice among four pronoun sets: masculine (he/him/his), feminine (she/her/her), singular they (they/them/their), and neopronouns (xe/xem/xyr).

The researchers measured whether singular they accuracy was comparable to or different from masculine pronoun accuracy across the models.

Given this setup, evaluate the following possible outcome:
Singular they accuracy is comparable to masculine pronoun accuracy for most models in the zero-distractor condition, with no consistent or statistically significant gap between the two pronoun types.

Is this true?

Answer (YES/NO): NO